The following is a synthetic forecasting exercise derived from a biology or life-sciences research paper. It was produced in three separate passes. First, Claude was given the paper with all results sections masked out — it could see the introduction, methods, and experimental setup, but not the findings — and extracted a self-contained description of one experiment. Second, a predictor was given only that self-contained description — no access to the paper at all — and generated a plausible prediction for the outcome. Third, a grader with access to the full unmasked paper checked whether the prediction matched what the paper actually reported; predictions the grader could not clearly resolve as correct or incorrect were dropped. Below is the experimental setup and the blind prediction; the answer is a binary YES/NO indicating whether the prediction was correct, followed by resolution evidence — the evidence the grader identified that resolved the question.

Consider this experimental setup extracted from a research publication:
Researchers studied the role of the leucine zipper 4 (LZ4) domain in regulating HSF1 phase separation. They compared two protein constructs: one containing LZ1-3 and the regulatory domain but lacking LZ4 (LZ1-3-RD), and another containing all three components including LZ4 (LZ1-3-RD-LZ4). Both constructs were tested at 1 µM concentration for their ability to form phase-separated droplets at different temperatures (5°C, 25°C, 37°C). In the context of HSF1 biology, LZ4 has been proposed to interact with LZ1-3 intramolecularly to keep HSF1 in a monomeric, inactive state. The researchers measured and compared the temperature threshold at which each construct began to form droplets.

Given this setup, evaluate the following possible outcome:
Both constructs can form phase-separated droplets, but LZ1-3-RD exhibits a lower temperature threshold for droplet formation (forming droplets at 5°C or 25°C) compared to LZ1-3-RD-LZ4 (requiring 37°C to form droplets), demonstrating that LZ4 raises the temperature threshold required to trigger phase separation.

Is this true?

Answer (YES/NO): YES